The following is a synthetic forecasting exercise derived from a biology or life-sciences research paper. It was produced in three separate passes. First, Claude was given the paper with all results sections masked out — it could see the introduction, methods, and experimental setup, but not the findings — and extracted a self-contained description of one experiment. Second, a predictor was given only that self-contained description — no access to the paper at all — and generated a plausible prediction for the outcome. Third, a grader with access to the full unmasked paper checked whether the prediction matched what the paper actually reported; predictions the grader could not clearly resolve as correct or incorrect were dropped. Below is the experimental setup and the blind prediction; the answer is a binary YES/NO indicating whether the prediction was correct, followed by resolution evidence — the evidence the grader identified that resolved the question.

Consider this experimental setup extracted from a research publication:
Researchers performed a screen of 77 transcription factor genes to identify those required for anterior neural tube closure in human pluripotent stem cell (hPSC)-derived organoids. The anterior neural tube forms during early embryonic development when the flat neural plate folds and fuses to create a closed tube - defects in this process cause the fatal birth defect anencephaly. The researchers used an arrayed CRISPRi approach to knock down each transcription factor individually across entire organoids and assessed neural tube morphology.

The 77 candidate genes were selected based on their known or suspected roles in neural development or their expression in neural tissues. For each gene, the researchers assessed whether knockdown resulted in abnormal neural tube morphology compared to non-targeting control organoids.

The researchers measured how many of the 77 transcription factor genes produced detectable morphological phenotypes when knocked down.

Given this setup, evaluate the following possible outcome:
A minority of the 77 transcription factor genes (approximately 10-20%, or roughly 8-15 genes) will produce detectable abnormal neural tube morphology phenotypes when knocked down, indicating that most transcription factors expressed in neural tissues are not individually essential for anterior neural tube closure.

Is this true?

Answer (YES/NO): NO